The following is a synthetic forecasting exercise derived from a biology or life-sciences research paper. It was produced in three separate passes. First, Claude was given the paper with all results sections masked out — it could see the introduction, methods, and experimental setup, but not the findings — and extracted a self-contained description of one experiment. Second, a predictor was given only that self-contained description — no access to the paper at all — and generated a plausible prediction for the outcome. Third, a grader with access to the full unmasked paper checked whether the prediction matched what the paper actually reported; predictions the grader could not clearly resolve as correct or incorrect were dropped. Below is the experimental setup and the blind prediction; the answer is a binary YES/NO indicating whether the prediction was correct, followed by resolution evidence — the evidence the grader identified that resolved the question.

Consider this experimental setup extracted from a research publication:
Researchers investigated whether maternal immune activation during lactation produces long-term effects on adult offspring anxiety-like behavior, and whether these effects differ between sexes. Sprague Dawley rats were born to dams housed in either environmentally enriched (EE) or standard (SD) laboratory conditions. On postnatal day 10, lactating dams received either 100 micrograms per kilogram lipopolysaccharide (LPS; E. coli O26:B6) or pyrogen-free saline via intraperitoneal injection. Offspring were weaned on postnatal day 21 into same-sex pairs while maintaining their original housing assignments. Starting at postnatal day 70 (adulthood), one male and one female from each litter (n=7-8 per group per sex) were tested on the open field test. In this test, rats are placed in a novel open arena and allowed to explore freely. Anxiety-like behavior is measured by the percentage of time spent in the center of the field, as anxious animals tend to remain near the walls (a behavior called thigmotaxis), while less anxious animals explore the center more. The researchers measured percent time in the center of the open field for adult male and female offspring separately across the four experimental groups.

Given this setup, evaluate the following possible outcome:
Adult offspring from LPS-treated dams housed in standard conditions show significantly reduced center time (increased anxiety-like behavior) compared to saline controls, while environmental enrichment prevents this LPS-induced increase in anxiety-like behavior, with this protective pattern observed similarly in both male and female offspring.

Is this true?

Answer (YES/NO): NO